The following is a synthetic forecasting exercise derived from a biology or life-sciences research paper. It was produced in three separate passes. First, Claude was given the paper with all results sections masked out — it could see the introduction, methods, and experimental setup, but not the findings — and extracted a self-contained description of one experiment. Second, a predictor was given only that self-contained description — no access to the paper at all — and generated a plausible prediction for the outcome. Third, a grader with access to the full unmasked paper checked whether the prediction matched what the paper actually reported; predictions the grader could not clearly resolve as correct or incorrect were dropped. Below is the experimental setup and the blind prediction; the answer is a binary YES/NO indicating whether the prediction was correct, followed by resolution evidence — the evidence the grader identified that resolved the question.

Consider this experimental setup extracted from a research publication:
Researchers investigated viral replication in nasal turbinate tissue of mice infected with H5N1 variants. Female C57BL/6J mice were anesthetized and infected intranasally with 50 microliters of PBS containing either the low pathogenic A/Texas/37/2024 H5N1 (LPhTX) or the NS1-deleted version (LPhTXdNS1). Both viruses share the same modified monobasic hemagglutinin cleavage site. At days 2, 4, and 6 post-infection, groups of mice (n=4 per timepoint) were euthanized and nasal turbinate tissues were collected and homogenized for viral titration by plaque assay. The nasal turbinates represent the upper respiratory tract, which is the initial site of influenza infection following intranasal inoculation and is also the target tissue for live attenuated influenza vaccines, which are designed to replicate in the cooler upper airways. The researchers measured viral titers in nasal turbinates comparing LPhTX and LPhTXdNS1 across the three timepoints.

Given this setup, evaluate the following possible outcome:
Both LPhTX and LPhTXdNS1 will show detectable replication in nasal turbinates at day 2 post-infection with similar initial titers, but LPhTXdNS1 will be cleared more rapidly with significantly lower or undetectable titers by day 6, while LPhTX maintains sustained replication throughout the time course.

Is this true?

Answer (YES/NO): NO